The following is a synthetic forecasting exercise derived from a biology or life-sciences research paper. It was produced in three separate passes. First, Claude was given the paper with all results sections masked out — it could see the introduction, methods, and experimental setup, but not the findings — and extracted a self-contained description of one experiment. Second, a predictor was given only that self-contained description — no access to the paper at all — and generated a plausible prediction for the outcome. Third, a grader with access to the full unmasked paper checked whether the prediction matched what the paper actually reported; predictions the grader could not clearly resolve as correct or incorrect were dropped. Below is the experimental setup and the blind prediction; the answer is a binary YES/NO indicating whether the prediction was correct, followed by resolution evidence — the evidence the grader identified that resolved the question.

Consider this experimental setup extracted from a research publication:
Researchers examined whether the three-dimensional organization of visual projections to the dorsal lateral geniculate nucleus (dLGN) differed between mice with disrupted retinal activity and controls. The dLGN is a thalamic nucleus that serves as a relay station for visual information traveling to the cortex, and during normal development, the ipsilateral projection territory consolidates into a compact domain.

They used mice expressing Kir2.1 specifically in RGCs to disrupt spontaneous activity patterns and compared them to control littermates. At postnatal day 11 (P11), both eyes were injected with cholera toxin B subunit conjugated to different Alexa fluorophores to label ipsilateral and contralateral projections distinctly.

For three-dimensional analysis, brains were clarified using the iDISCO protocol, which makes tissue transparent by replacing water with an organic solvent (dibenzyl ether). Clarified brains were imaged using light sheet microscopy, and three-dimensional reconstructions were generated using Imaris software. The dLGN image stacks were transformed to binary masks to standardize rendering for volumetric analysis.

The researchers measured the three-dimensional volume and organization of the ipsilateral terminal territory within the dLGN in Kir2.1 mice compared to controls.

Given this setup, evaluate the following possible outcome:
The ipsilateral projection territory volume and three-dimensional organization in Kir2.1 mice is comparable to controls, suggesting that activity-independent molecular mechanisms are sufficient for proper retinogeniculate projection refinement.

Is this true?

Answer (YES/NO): NO